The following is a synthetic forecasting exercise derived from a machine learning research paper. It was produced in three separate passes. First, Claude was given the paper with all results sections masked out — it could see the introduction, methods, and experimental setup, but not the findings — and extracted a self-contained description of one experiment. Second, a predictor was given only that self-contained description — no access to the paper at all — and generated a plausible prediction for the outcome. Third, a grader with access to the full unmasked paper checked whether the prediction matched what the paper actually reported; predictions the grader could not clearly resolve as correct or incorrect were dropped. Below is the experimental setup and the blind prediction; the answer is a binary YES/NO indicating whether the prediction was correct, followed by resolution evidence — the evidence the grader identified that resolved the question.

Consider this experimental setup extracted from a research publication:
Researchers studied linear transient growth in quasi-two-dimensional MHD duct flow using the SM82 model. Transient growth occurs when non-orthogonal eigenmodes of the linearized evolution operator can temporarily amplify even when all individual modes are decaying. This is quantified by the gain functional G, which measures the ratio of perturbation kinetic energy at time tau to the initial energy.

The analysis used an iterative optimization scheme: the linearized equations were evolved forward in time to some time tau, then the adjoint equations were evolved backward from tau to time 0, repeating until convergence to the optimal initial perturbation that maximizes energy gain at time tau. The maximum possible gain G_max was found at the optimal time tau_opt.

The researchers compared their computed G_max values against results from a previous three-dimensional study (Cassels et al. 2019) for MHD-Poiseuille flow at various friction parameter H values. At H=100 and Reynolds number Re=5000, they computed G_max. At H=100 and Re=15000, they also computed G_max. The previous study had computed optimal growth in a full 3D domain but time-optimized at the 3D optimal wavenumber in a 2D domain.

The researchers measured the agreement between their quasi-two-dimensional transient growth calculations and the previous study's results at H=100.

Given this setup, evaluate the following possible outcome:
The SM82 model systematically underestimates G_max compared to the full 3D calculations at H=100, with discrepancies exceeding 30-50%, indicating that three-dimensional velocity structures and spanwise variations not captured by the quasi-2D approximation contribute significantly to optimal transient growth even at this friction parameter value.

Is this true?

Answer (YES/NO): NO